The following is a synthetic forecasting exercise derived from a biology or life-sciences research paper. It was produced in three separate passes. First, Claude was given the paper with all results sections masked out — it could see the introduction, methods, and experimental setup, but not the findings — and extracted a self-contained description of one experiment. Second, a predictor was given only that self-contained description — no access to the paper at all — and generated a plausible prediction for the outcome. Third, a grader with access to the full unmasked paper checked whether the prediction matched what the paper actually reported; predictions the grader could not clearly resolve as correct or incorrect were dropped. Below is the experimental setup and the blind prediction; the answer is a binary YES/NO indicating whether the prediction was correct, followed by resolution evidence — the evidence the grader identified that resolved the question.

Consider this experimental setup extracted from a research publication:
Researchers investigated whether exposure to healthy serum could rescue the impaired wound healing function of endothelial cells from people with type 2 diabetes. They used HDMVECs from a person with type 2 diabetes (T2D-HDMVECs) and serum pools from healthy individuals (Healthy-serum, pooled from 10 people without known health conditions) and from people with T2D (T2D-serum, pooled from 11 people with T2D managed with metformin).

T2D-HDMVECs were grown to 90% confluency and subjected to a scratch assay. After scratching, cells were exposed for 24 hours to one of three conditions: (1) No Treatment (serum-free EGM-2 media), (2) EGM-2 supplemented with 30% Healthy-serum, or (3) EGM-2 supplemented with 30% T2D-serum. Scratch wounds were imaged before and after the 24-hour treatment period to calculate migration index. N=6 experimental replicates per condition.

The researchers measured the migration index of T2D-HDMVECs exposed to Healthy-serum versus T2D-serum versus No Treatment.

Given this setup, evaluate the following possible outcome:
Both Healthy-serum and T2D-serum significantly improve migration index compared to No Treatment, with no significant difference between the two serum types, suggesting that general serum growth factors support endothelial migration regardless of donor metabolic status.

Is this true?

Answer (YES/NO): NO